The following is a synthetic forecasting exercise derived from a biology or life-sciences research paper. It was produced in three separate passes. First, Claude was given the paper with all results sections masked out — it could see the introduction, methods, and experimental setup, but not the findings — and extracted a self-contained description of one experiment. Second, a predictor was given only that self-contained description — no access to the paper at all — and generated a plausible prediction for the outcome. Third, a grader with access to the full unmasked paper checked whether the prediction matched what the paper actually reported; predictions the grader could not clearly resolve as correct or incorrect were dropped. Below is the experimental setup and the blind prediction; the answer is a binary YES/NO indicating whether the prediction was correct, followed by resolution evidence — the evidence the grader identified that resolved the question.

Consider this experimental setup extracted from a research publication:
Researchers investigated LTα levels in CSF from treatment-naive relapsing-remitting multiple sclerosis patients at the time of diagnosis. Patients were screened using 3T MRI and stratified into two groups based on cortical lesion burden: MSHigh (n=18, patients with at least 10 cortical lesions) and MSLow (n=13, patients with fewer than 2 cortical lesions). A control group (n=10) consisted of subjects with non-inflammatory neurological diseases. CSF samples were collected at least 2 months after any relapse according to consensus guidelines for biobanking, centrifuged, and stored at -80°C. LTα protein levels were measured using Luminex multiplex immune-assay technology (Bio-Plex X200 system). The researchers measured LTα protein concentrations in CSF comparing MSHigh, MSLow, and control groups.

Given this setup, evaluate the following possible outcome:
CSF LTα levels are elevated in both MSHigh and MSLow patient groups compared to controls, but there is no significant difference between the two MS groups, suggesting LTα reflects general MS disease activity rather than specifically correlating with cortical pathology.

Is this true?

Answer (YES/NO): NO